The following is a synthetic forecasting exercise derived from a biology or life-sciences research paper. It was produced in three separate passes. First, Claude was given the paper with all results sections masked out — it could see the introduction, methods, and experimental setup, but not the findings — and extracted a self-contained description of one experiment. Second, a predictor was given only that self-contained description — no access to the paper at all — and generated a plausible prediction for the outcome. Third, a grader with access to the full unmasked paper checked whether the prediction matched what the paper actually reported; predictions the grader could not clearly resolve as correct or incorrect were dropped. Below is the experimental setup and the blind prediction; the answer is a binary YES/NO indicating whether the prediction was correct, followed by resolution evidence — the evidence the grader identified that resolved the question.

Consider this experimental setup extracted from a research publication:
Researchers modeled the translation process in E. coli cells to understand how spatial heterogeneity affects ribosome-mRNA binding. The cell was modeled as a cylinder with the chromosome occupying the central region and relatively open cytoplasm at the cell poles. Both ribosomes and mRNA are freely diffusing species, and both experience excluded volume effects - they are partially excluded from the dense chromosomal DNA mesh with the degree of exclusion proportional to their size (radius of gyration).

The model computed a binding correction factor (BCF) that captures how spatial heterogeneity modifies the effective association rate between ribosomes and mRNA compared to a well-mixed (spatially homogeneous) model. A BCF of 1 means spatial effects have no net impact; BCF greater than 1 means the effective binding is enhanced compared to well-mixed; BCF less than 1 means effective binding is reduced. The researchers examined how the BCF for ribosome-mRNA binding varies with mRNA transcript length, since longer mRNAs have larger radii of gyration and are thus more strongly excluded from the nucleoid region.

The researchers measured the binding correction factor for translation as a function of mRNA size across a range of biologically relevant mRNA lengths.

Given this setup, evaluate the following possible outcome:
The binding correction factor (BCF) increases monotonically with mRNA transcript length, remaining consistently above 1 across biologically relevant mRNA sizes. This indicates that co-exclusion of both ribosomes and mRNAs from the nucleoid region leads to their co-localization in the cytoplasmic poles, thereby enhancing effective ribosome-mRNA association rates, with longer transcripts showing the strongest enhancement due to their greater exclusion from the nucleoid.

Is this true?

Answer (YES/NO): YES